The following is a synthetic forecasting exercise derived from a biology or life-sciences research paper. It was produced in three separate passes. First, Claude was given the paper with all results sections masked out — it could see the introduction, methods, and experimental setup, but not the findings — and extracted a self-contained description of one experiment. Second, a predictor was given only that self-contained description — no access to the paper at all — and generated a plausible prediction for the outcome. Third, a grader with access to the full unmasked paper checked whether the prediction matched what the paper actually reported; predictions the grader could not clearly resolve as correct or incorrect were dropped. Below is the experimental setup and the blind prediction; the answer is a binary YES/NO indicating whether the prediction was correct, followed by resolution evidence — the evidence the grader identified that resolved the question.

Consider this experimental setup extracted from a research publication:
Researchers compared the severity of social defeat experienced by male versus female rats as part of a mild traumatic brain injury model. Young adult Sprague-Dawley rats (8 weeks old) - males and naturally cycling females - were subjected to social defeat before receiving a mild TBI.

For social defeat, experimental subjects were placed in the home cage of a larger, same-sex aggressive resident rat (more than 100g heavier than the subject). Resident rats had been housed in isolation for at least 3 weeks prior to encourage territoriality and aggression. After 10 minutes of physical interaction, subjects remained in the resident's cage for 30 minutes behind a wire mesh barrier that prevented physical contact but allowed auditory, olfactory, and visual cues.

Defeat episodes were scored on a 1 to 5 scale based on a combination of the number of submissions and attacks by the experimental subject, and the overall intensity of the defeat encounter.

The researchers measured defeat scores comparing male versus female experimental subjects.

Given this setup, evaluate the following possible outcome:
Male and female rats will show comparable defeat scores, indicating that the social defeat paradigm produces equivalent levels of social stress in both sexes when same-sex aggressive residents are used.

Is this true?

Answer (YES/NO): YES